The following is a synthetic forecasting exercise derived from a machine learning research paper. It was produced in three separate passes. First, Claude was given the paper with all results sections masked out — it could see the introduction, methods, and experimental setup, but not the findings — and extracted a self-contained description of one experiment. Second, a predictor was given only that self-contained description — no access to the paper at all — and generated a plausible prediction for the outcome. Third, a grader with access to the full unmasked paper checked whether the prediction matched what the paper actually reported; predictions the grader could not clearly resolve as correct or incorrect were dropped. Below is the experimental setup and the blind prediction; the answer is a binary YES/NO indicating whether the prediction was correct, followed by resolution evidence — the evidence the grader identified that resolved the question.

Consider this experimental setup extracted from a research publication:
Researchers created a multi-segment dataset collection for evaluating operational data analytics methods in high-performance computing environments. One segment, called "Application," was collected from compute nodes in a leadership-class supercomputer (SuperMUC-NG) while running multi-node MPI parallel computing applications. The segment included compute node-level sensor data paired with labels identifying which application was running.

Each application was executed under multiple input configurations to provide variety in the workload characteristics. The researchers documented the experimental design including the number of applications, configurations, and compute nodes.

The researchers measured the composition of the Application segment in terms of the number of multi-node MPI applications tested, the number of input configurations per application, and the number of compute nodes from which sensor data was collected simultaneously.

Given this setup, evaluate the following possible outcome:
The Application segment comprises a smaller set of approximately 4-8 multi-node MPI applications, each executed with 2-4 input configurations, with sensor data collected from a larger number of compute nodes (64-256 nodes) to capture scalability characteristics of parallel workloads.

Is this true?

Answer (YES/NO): NO